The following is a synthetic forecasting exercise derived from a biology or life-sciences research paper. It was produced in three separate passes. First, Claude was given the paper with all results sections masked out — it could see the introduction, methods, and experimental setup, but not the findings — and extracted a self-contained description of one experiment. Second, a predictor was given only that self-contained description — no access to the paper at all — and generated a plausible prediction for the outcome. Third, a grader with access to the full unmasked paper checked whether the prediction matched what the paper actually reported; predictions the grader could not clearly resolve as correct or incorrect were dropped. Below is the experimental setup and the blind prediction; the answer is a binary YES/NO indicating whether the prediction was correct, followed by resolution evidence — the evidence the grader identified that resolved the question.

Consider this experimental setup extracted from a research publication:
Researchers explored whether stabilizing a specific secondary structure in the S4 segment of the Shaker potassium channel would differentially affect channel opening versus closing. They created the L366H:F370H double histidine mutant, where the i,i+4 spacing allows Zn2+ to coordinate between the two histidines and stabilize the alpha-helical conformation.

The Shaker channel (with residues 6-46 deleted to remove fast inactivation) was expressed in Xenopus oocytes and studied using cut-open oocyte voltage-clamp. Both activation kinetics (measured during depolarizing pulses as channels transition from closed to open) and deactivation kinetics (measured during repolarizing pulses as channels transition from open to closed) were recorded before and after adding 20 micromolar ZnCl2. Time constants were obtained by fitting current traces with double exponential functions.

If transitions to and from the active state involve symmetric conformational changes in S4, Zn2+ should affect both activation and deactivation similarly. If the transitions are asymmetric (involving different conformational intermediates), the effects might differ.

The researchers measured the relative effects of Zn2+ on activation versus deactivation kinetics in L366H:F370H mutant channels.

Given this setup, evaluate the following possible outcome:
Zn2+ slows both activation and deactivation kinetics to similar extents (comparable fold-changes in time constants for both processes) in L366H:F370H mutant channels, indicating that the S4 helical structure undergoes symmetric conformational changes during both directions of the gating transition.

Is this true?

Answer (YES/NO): NO